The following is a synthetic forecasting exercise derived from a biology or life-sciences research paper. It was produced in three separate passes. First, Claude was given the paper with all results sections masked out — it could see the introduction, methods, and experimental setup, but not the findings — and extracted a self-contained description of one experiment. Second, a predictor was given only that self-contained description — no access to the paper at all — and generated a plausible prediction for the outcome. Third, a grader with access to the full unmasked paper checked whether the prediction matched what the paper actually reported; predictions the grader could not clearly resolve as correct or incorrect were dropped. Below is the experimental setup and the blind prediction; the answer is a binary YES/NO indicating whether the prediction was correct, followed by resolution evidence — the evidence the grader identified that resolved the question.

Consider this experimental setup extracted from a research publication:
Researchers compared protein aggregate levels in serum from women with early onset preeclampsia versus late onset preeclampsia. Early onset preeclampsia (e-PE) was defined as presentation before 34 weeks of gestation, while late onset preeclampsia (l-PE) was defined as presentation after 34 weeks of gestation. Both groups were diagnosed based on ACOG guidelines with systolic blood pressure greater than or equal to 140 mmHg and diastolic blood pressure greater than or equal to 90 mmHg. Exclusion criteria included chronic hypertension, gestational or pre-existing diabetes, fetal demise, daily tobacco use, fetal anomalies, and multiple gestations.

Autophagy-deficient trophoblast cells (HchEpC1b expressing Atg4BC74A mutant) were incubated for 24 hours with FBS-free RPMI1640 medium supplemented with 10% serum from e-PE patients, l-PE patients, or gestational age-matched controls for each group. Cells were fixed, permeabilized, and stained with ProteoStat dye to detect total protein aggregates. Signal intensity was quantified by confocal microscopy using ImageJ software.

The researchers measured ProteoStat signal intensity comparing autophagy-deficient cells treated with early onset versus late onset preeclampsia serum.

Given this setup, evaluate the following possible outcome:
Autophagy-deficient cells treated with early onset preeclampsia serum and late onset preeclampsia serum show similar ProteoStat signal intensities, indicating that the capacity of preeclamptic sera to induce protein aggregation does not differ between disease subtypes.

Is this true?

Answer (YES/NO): NO